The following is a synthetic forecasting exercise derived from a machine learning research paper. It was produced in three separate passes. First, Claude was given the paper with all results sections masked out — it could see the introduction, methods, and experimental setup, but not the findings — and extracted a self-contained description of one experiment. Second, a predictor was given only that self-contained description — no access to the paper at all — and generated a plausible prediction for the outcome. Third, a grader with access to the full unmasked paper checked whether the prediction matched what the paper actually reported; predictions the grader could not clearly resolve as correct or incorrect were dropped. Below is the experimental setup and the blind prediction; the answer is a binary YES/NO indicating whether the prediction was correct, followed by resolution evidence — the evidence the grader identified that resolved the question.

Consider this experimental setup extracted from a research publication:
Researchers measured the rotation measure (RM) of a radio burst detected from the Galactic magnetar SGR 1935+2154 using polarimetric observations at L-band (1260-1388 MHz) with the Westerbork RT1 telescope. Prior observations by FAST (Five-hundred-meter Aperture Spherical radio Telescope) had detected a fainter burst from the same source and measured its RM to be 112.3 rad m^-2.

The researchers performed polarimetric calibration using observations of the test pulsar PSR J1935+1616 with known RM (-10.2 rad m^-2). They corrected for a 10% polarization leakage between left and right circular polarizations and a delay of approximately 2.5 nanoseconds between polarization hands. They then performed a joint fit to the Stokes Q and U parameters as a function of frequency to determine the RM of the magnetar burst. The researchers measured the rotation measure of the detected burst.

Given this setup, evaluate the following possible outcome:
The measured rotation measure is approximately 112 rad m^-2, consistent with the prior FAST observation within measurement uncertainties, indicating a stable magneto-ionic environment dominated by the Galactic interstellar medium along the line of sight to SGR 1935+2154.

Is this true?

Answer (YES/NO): YES